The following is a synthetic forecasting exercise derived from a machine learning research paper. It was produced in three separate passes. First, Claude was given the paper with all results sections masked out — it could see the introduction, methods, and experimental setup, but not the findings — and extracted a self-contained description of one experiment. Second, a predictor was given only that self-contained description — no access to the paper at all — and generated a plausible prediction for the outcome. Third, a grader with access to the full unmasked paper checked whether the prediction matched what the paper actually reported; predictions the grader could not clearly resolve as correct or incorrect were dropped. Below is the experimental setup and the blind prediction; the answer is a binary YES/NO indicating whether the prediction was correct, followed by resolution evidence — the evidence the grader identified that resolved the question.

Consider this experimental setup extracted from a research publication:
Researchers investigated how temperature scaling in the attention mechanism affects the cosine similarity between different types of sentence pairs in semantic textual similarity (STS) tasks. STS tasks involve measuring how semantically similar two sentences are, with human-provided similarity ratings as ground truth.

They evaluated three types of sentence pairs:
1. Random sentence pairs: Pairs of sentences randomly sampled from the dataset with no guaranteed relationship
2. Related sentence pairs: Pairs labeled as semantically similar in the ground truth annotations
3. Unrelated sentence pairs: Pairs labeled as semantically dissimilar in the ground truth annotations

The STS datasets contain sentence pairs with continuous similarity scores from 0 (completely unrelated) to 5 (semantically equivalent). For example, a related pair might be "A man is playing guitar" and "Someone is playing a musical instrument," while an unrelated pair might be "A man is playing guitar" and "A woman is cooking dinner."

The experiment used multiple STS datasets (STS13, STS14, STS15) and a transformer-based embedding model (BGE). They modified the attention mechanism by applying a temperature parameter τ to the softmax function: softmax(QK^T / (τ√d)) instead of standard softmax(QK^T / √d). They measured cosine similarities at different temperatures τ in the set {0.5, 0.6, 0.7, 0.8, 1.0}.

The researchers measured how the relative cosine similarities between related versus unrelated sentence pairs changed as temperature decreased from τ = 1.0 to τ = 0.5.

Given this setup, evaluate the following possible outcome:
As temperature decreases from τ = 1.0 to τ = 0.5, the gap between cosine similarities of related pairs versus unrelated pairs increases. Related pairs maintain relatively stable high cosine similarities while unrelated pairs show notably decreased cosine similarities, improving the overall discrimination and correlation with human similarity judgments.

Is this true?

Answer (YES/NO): YES